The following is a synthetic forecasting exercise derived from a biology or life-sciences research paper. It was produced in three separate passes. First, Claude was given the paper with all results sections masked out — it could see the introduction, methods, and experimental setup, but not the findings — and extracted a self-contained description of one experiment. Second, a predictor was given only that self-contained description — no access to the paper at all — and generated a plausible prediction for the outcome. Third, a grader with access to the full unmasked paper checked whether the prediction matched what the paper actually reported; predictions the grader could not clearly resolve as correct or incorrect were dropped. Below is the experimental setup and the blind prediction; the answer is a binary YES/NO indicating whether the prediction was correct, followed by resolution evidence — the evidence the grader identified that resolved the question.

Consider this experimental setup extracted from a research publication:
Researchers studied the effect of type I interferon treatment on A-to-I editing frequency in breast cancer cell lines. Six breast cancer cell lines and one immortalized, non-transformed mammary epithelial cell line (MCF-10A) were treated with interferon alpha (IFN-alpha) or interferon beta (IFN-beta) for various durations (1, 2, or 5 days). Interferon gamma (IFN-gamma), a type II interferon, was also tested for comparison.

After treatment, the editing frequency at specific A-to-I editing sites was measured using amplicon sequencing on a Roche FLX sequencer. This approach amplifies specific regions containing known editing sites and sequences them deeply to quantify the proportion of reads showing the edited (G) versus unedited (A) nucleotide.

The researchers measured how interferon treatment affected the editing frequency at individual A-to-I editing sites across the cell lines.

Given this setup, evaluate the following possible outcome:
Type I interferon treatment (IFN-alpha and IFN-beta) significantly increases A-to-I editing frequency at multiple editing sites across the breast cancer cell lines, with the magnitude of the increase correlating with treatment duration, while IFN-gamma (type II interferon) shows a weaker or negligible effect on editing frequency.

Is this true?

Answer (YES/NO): YES